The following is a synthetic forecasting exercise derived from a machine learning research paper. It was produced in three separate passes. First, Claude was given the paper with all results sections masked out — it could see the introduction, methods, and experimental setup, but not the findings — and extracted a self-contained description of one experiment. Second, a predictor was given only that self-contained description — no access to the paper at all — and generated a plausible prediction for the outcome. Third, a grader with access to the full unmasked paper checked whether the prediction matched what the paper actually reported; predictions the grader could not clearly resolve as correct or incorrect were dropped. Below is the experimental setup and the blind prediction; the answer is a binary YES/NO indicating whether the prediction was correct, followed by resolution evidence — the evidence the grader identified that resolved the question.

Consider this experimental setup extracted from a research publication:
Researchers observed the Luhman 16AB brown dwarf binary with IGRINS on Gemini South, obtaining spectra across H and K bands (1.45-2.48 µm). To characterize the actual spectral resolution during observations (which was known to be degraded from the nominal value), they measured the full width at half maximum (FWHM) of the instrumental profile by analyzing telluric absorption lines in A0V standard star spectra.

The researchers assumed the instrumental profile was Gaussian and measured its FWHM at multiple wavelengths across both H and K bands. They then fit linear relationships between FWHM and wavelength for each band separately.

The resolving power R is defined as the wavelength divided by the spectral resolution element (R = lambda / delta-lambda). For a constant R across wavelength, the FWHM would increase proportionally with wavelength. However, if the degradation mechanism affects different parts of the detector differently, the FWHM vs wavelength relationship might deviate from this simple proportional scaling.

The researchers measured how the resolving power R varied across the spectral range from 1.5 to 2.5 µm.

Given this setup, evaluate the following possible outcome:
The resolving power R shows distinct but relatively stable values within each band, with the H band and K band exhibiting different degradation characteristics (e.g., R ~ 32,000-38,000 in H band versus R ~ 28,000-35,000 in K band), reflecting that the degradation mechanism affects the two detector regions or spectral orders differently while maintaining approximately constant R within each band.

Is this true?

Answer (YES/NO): NO